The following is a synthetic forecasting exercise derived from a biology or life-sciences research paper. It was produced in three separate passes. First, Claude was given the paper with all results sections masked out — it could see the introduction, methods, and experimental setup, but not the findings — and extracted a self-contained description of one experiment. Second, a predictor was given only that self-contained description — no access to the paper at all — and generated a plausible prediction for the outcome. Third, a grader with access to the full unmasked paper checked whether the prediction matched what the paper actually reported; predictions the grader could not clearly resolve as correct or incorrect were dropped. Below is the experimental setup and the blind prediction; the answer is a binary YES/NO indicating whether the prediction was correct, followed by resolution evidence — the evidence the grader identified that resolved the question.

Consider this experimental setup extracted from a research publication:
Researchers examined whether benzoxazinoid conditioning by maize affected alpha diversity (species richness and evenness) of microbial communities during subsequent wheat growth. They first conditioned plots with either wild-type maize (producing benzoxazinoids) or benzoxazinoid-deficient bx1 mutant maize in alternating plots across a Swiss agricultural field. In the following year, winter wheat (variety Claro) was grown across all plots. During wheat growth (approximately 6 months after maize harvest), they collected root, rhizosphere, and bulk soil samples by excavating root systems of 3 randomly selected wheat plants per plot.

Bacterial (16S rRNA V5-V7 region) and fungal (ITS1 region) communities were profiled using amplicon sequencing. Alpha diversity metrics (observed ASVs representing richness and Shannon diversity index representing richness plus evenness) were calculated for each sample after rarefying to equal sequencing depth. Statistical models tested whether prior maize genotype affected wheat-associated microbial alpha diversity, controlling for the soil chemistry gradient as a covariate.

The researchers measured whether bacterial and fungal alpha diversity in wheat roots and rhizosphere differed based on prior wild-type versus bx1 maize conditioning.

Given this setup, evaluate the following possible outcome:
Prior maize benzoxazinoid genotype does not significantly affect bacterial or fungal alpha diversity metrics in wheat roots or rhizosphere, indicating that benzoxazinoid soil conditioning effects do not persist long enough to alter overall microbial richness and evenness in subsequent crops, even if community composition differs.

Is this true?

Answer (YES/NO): YES